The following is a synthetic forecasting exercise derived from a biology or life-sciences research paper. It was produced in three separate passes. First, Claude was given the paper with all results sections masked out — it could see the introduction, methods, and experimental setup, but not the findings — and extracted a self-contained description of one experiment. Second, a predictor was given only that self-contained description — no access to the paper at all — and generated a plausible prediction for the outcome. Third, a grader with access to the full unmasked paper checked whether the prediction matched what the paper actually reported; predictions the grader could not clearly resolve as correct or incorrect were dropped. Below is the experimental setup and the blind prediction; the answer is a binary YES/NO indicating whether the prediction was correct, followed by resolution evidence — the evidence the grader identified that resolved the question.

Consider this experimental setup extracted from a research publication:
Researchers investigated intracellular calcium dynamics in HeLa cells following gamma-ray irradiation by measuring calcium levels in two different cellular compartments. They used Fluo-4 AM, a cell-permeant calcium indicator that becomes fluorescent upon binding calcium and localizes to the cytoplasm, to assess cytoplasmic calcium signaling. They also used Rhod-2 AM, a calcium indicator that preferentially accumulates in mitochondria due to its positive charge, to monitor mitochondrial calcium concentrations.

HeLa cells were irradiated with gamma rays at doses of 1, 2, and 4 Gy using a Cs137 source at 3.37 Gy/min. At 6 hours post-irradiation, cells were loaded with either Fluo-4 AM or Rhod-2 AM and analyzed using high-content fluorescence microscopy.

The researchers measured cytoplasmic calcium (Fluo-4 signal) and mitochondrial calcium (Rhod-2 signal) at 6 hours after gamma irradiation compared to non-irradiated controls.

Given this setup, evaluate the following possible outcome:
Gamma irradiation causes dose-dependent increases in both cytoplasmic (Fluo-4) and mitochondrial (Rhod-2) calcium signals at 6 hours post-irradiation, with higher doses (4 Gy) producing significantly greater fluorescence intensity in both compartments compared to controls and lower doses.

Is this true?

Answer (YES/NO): YES